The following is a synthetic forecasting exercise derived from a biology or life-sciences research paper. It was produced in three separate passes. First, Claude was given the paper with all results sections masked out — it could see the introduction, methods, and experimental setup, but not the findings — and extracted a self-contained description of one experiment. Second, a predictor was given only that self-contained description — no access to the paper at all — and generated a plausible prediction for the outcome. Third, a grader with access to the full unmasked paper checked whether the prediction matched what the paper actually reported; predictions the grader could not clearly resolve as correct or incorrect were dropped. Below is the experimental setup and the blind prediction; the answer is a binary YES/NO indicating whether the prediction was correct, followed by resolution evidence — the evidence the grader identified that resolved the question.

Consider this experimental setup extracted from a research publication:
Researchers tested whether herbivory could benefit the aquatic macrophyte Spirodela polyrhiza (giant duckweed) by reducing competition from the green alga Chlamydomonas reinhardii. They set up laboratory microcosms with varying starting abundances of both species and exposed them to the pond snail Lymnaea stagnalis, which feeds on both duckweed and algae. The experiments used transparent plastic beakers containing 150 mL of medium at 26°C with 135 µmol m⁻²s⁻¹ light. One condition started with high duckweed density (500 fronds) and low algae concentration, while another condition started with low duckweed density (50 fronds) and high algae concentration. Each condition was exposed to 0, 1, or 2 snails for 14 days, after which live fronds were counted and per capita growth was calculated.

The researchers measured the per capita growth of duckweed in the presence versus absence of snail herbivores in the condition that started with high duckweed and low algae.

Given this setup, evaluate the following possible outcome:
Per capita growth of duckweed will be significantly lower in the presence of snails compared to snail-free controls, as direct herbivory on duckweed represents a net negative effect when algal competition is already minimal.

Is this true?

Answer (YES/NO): NO